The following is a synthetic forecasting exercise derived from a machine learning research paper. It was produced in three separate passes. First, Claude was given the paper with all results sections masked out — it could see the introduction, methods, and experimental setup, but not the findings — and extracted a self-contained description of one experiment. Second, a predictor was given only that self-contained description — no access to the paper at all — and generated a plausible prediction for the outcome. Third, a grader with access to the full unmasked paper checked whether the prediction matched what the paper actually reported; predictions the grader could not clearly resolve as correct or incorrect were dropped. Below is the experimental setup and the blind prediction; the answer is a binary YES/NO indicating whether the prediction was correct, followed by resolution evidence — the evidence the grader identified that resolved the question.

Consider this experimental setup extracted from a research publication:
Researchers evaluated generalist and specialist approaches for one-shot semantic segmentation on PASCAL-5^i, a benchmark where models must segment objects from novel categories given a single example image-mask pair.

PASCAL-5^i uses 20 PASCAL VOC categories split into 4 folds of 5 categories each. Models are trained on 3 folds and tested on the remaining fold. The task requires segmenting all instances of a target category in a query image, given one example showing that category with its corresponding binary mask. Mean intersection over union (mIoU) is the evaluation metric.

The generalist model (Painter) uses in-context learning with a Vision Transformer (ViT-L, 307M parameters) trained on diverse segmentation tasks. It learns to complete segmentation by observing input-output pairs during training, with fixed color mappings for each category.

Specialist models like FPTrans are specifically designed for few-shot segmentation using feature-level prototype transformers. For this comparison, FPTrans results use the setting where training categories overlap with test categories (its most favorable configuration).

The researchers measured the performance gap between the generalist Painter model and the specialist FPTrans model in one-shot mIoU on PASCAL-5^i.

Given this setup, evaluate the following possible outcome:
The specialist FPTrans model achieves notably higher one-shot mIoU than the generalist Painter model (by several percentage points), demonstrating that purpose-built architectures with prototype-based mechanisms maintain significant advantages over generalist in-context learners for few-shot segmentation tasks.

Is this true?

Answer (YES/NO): YES